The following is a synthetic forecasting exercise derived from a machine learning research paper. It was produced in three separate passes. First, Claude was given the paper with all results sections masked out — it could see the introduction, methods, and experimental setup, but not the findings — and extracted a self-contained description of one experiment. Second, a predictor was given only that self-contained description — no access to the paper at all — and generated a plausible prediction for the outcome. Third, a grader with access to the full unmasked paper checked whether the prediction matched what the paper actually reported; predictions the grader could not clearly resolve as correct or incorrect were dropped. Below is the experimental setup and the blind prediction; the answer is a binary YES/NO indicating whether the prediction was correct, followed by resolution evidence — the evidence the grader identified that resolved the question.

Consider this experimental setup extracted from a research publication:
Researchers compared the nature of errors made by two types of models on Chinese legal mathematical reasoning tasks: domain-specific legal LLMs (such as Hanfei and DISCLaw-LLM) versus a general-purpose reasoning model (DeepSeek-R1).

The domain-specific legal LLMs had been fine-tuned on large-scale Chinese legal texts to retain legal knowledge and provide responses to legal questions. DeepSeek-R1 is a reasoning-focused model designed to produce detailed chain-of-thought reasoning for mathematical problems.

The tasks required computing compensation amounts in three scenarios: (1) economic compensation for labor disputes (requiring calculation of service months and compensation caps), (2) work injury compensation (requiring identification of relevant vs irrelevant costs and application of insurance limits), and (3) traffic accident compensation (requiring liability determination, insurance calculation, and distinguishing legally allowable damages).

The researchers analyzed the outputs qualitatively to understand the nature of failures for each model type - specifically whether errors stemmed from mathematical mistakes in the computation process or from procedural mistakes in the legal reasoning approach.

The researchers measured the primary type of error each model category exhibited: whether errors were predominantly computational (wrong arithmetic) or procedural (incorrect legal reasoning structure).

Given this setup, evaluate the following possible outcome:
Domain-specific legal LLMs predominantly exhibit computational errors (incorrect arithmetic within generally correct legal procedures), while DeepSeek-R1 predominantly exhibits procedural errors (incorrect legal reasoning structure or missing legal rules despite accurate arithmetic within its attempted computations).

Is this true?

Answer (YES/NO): YES